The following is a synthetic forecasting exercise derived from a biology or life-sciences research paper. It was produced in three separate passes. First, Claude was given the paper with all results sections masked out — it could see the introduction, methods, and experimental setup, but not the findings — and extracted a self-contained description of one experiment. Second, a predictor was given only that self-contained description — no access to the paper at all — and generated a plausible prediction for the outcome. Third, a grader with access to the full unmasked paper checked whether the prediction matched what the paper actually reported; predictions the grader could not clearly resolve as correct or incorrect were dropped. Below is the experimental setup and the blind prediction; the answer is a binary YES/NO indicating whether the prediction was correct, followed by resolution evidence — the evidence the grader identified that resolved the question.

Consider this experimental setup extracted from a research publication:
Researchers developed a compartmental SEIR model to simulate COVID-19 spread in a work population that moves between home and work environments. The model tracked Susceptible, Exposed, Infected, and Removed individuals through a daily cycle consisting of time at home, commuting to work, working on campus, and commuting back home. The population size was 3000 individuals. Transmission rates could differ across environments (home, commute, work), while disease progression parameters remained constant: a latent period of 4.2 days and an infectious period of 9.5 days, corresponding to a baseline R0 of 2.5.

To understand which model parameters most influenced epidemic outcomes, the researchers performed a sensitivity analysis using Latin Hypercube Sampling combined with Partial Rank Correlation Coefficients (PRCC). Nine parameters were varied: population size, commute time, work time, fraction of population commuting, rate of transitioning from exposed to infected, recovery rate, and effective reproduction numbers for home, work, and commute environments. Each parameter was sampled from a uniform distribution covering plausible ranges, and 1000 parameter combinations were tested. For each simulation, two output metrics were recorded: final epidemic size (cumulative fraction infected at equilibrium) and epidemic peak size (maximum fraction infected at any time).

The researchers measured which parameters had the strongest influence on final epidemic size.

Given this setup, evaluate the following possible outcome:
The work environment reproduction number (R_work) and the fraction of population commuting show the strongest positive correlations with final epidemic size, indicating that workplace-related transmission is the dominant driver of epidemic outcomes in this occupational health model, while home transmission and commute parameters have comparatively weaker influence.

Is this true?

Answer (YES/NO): NO